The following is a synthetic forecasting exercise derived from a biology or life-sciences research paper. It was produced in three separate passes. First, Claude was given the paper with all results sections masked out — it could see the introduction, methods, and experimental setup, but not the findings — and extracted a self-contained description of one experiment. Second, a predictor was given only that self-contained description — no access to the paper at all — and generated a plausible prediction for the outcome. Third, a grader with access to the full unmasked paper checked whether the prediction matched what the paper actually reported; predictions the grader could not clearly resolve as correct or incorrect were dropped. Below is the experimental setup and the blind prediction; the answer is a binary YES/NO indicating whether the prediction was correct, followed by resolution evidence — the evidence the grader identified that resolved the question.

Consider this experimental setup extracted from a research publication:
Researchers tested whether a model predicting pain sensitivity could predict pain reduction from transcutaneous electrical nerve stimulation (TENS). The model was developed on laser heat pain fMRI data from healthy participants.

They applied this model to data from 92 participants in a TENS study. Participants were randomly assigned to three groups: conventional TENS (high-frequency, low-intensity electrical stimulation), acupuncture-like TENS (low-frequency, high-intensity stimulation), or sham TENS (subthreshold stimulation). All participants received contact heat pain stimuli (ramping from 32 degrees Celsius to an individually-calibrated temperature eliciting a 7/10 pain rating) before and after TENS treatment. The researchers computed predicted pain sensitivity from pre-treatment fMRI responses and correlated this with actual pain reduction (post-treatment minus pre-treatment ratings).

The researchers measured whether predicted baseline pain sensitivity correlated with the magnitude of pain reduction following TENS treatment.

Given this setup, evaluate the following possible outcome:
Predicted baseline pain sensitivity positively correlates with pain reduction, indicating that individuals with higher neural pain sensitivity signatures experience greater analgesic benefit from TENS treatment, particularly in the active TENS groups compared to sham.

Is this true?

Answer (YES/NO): NO